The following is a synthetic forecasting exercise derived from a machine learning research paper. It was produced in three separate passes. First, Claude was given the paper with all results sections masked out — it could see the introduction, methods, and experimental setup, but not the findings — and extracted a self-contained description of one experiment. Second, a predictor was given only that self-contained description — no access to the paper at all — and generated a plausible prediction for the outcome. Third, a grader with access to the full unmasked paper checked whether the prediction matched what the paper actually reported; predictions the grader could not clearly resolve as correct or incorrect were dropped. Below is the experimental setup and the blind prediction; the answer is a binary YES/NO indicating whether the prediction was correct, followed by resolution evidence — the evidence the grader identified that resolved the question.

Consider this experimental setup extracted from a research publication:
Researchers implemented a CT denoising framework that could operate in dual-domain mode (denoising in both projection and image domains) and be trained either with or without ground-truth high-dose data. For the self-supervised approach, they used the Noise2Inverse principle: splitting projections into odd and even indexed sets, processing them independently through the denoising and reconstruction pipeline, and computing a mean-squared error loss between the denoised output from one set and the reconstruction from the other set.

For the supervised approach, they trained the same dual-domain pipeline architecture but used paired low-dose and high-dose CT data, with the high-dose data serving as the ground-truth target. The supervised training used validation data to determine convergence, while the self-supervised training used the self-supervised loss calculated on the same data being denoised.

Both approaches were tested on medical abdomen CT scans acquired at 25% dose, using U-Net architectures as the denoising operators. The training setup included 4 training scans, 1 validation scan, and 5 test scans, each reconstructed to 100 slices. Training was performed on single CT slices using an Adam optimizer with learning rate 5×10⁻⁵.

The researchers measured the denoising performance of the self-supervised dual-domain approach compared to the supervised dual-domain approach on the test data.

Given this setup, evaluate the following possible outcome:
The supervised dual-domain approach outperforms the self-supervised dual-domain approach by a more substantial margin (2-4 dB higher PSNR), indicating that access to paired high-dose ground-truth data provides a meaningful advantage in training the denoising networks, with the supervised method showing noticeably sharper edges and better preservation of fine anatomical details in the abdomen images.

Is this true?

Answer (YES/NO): NO